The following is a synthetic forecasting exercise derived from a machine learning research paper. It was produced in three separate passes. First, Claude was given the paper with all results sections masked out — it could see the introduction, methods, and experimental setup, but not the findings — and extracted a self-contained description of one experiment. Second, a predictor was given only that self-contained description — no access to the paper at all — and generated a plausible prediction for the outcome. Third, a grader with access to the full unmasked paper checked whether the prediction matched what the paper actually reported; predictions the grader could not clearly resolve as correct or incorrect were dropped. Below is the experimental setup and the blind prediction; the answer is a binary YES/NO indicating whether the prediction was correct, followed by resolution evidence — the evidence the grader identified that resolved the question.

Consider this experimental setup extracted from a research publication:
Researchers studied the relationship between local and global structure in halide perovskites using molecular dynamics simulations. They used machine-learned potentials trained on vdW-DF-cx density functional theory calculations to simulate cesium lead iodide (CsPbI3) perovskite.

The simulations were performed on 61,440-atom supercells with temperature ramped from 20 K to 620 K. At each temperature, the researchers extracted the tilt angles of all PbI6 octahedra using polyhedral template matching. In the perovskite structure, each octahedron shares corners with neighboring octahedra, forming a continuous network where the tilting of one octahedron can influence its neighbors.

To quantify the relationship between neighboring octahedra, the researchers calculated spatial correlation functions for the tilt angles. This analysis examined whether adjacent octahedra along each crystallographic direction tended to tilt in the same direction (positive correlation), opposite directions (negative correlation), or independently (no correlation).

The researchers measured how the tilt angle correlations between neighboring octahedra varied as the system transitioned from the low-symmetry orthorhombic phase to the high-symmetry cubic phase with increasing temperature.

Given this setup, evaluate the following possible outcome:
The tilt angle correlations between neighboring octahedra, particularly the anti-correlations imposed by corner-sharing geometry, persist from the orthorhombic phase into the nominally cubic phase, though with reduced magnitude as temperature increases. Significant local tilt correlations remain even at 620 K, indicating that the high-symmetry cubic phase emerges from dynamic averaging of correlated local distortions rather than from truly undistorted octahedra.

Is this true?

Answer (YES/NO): YES